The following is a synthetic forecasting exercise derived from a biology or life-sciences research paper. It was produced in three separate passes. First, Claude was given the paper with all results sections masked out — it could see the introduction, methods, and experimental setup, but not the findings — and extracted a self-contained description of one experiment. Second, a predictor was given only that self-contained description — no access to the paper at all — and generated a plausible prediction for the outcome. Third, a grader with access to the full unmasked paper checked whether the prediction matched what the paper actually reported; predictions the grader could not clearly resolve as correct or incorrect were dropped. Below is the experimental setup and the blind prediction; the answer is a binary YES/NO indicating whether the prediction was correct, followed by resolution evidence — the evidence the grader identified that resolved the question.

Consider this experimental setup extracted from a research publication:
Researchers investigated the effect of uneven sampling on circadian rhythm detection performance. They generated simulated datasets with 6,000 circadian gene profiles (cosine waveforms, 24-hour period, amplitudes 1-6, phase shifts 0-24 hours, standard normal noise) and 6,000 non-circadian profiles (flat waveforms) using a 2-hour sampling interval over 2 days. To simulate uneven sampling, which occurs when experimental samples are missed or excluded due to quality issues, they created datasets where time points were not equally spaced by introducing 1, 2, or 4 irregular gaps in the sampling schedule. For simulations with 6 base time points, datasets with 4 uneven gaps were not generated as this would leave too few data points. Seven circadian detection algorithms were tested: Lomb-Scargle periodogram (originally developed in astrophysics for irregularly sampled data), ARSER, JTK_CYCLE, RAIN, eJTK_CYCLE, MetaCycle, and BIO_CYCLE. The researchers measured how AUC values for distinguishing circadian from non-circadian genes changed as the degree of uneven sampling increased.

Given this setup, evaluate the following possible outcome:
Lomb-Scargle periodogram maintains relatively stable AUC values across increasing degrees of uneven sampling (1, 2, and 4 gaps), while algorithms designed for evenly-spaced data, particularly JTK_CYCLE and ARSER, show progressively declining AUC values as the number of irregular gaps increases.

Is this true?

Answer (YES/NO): NO